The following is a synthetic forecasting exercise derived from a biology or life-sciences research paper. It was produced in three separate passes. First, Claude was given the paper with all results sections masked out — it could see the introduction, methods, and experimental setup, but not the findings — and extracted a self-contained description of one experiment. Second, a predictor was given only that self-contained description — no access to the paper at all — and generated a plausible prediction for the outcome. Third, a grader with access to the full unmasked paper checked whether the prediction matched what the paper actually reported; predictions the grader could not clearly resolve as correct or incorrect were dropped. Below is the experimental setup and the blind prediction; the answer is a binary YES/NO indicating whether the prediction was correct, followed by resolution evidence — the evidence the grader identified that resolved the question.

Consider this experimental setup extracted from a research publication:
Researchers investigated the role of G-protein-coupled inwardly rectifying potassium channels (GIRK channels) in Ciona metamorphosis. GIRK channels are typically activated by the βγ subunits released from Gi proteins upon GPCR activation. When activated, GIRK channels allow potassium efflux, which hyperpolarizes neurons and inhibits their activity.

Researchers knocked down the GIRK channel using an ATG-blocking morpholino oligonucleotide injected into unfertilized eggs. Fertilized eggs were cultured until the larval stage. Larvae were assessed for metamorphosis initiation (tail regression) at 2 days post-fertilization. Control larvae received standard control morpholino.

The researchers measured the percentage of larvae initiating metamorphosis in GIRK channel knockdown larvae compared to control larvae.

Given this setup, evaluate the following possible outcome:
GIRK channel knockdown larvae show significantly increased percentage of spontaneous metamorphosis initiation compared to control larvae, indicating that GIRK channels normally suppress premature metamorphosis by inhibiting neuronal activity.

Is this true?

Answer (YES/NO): NO